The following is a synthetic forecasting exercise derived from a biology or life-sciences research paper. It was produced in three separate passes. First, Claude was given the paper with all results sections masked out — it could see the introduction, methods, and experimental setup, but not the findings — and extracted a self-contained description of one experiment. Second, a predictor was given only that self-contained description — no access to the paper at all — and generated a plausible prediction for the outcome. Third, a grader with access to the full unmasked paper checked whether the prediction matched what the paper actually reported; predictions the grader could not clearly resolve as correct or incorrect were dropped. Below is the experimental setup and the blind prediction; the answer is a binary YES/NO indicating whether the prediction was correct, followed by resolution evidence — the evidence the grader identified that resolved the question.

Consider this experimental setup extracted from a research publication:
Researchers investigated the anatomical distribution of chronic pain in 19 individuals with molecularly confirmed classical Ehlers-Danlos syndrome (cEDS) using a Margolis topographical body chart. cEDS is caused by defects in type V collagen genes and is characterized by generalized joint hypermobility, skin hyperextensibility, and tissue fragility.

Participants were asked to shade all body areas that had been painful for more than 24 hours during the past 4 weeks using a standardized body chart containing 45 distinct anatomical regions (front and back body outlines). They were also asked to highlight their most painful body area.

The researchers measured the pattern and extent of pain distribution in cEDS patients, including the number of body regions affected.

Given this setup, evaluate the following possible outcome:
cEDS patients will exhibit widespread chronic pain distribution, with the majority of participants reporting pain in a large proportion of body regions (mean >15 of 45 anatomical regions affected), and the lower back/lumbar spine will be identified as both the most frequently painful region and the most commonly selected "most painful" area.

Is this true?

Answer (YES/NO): NO